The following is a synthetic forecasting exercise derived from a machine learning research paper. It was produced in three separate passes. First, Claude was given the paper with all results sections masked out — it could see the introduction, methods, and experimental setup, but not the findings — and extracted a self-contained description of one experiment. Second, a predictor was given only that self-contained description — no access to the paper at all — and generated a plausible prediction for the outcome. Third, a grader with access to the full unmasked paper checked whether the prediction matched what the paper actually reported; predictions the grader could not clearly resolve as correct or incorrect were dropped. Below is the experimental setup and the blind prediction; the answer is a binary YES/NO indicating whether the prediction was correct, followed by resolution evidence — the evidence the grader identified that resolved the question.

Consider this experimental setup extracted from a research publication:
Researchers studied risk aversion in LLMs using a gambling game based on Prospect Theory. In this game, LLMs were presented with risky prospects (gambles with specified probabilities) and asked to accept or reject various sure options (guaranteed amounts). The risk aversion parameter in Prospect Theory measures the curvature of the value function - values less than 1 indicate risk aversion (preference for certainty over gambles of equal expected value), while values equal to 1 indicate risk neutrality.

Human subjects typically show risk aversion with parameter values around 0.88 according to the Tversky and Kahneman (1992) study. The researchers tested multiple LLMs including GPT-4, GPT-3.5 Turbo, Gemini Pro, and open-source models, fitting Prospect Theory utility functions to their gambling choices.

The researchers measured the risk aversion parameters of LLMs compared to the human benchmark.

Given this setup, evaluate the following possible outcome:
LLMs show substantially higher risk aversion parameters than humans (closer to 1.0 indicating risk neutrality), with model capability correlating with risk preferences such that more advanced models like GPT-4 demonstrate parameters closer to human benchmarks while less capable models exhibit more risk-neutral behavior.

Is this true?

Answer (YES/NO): NO